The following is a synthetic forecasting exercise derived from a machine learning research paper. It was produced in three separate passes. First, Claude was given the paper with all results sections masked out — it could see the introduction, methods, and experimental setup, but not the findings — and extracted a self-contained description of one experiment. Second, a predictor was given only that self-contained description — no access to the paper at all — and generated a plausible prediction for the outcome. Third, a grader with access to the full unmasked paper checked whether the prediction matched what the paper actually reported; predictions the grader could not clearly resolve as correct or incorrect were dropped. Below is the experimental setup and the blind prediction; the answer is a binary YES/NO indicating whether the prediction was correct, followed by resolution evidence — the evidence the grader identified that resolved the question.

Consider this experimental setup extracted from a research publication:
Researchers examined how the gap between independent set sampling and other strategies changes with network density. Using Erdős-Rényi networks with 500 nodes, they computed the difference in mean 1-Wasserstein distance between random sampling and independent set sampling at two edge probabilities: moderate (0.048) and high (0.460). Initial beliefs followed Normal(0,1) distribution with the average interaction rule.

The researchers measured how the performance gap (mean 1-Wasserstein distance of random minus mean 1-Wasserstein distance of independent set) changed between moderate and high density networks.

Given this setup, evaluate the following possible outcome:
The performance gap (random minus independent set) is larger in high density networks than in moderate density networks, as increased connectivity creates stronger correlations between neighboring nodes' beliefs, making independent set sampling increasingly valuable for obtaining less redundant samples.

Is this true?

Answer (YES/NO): NO